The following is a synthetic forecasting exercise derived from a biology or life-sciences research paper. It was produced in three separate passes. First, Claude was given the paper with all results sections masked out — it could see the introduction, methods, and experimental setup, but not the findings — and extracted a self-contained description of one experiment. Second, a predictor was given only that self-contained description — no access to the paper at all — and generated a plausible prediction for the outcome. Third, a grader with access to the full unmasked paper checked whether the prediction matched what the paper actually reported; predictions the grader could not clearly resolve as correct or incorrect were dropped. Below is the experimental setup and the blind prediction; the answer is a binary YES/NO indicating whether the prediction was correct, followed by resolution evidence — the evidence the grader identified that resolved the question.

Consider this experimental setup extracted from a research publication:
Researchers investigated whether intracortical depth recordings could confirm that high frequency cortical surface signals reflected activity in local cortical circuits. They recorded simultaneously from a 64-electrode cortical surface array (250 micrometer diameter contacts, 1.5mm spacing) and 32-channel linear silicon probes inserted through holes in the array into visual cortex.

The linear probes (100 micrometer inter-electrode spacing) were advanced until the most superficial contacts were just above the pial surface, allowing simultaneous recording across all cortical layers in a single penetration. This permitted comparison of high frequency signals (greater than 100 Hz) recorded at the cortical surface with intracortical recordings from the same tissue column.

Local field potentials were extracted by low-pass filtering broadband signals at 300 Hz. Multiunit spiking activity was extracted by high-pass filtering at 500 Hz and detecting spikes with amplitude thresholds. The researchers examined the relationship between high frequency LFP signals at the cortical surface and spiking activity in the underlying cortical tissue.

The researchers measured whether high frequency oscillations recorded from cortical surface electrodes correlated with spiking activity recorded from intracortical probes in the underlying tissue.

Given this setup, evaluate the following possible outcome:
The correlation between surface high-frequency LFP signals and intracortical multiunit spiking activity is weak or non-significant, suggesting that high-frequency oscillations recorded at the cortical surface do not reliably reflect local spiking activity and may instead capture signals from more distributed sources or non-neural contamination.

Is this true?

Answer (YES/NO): NO